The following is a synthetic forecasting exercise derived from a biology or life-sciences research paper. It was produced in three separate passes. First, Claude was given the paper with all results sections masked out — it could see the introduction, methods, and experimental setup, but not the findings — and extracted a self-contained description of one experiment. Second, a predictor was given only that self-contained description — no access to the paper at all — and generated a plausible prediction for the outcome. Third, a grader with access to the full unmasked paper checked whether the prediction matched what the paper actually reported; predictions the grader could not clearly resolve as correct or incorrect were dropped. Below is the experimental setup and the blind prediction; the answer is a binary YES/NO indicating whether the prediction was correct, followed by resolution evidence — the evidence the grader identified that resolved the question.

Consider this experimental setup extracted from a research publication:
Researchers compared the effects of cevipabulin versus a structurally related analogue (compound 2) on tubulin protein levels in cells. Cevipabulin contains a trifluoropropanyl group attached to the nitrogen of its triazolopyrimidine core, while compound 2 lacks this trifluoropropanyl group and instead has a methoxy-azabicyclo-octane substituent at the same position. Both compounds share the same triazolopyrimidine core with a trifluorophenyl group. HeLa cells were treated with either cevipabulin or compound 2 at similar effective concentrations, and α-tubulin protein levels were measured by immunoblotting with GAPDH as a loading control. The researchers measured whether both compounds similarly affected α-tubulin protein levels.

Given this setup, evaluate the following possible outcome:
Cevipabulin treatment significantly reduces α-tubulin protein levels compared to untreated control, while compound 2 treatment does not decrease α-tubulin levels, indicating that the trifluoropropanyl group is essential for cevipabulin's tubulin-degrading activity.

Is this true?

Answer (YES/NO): YES